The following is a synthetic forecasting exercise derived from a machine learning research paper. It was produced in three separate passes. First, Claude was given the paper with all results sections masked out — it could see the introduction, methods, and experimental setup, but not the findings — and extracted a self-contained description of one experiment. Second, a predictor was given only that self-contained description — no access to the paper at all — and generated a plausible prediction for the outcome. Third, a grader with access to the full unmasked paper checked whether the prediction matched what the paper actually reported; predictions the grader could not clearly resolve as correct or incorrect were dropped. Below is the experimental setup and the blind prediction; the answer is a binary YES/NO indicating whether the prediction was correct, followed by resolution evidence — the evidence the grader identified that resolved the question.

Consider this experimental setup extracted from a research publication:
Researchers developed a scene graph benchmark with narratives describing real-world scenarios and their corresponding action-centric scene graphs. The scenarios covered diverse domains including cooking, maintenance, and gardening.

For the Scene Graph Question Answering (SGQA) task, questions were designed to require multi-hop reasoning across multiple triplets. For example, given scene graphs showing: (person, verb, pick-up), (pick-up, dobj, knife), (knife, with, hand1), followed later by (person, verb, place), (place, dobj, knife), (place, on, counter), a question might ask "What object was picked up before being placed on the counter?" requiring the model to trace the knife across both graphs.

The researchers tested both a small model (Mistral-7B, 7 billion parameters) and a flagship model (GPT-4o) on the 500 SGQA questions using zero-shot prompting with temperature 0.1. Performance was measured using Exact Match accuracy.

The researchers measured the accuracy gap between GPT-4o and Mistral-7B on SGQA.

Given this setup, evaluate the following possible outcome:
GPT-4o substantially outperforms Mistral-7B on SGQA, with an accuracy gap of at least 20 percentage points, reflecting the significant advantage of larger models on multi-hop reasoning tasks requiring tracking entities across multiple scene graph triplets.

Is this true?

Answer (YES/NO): YES